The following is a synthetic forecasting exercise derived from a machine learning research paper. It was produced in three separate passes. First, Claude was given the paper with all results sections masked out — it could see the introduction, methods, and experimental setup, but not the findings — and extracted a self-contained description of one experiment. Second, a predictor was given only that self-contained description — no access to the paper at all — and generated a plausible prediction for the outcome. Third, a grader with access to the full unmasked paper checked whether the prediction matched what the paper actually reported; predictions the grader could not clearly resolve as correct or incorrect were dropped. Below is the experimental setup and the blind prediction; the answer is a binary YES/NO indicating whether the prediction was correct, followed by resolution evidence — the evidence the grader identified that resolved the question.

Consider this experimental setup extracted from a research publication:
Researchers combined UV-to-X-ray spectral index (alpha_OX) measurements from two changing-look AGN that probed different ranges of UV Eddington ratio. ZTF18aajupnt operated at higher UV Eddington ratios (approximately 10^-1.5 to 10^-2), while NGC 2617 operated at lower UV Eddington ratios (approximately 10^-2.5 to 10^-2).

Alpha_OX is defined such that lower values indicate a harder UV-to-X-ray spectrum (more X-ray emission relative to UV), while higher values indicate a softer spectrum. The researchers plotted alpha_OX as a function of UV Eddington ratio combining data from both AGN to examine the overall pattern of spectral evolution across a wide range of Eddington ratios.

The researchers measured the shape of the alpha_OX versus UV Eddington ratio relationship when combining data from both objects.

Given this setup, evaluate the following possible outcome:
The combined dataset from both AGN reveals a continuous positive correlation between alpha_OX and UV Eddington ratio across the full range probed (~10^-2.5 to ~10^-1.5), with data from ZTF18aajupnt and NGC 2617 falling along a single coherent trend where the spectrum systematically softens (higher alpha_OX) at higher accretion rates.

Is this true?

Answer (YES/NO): NO